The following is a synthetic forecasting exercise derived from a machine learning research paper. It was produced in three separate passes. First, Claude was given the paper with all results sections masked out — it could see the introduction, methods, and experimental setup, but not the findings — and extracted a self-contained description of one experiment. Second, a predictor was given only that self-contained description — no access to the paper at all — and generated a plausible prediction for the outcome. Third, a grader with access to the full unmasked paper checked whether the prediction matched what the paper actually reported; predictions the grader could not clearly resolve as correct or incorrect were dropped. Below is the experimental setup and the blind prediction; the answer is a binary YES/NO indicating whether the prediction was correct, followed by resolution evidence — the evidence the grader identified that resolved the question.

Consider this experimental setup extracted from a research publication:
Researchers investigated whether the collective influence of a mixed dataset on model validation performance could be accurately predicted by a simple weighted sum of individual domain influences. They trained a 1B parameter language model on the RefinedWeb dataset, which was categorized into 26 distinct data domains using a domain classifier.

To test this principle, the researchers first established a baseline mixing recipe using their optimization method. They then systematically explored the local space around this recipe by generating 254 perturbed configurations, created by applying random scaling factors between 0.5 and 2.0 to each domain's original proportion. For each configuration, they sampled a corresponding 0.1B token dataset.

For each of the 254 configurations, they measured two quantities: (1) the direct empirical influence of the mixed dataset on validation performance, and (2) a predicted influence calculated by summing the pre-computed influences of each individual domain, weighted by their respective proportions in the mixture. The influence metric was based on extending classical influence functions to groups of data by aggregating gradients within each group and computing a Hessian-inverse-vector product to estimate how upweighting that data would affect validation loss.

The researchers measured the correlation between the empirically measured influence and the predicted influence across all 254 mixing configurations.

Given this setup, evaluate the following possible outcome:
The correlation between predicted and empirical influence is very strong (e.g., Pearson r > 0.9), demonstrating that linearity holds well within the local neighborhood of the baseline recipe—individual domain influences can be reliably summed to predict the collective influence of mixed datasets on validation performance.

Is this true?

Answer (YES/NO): NO